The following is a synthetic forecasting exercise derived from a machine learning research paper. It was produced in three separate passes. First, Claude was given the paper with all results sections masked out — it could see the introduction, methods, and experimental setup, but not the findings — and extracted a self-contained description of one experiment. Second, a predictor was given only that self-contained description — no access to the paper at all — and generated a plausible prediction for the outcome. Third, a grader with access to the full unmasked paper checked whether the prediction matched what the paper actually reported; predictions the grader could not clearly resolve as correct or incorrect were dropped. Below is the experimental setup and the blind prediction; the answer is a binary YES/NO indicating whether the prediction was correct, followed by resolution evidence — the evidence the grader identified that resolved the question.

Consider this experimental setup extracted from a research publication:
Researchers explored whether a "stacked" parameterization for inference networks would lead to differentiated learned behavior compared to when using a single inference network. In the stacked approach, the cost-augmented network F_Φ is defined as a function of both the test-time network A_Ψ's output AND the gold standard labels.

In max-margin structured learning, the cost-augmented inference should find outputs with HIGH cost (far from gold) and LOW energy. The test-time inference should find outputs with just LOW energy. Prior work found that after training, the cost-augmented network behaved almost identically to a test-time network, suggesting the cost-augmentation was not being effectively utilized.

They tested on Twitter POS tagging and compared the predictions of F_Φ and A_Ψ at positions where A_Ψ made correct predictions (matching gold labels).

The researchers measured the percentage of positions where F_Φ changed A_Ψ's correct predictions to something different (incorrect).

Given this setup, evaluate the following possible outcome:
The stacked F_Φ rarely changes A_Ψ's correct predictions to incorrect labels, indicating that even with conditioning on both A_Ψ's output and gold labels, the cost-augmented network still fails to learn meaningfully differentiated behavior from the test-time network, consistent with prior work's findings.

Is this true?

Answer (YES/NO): NO